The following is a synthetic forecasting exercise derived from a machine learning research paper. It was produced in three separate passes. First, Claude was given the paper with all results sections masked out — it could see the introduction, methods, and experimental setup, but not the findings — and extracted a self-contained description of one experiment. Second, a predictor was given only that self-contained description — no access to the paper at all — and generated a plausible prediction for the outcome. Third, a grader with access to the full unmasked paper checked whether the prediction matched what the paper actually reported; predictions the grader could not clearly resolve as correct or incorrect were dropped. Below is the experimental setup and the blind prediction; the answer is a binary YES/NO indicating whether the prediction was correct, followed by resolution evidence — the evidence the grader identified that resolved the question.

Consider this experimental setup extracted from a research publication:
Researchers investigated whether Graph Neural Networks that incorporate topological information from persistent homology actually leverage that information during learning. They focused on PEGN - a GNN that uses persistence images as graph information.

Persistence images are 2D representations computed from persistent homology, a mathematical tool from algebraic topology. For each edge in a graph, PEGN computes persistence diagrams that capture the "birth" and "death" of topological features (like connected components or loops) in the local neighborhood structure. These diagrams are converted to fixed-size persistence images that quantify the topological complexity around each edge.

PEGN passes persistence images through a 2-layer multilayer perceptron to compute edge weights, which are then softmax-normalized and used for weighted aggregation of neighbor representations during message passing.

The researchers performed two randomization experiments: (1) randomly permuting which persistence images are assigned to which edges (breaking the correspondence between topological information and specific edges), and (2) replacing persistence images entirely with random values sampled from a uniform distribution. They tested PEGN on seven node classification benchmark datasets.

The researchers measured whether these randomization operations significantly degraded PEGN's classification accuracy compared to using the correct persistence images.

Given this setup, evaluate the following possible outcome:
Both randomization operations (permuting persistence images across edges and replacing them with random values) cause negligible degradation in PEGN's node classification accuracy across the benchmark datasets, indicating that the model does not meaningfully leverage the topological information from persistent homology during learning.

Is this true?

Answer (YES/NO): YES